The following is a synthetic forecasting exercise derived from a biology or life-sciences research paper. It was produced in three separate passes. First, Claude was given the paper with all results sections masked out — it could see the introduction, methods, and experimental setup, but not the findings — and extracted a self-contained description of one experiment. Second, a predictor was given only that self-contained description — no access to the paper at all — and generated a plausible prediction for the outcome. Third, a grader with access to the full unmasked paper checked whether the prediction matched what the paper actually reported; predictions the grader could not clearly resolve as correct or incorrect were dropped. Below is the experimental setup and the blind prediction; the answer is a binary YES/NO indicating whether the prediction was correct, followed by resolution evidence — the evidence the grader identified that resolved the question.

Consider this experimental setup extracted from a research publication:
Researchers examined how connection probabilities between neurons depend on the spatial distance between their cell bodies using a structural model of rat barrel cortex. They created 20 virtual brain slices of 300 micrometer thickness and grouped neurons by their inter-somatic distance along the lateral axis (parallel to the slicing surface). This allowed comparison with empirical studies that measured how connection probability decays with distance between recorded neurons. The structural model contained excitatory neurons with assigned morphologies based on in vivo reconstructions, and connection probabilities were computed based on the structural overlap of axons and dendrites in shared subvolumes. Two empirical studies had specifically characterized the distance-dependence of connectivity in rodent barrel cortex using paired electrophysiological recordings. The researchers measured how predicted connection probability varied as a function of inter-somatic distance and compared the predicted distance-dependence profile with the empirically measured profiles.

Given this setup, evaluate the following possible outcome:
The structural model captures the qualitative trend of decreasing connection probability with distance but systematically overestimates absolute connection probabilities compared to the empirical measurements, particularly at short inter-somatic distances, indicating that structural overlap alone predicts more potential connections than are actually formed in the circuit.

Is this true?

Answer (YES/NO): NO